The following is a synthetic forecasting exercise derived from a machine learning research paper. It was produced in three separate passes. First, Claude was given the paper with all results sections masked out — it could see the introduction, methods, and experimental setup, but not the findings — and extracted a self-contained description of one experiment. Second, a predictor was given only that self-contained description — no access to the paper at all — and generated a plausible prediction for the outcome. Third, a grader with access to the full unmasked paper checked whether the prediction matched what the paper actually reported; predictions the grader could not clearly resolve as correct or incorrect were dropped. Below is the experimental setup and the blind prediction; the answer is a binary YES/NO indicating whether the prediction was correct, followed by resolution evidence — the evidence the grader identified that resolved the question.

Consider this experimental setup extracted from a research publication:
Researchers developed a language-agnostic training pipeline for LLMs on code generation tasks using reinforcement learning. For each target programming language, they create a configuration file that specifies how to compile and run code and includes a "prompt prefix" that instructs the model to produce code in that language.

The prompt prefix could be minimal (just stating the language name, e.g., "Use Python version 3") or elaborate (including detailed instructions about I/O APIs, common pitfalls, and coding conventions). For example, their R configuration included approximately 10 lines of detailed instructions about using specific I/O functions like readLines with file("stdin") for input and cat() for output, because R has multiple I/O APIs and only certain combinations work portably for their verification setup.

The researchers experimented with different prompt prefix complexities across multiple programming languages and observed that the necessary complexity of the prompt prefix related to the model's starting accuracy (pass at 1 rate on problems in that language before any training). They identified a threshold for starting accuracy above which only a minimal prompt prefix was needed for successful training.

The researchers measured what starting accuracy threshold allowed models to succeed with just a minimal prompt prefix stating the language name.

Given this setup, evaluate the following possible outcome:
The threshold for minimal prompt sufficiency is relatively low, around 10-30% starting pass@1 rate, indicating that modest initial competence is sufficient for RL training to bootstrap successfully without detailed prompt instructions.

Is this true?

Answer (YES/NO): NO